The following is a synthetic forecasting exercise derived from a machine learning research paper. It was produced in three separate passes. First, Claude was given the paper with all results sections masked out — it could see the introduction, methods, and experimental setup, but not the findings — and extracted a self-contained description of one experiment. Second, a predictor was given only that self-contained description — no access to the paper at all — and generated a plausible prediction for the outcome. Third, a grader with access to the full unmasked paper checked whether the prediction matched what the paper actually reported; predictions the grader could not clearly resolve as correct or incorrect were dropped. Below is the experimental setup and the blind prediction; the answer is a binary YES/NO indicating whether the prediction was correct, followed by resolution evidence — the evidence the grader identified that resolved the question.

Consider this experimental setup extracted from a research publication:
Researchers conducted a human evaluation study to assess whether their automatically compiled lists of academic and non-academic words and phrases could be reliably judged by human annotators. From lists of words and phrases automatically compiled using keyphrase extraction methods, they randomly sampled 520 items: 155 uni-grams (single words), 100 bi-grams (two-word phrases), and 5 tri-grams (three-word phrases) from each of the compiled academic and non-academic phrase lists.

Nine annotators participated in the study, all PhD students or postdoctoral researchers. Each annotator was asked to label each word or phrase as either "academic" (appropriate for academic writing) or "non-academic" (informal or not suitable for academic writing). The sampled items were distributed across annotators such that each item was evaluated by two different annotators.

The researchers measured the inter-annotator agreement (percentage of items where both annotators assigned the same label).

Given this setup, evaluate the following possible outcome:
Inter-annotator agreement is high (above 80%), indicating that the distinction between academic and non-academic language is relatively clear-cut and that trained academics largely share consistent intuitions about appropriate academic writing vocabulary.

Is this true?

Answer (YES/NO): NO